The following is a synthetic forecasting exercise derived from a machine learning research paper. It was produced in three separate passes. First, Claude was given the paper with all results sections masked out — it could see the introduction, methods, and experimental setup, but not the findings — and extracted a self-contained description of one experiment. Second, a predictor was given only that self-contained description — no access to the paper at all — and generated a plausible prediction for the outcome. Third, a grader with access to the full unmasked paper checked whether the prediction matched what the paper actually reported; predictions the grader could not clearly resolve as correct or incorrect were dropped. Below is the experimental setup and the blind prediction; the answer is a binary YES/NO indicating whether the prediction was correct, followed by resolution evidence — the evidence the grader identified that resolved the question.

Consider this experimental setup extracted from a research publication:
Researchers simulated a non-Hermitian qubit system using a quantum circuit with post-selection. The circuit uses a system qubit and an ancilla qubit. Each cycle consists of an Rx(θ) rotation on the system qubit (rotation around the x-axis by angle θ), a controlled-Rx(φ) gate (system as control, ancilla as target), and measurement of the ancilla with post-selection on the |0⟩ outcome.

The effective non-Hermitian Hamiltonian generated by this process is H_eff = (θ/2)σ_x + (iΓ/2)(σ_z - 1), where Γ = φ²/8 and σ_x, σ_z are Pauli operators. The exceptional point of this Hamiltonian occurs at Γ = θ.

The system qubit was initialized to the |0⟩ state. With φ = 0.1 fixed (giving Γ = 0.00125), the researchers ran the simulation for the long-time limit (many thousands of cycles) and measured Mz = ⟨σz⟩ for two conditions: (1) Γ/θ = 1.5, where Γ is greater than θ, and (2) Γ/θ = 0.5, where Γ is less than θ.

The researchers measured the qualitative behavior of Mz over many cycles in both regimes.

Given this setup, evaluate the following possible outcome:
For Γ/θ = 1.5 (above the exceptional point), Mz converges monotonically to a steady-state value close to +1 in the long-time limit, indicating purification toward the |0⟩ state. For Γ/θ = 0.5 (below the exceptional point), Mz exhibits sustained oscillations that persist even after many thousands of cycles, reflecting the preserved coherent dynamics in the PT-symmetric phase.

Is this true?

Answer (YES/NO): NO